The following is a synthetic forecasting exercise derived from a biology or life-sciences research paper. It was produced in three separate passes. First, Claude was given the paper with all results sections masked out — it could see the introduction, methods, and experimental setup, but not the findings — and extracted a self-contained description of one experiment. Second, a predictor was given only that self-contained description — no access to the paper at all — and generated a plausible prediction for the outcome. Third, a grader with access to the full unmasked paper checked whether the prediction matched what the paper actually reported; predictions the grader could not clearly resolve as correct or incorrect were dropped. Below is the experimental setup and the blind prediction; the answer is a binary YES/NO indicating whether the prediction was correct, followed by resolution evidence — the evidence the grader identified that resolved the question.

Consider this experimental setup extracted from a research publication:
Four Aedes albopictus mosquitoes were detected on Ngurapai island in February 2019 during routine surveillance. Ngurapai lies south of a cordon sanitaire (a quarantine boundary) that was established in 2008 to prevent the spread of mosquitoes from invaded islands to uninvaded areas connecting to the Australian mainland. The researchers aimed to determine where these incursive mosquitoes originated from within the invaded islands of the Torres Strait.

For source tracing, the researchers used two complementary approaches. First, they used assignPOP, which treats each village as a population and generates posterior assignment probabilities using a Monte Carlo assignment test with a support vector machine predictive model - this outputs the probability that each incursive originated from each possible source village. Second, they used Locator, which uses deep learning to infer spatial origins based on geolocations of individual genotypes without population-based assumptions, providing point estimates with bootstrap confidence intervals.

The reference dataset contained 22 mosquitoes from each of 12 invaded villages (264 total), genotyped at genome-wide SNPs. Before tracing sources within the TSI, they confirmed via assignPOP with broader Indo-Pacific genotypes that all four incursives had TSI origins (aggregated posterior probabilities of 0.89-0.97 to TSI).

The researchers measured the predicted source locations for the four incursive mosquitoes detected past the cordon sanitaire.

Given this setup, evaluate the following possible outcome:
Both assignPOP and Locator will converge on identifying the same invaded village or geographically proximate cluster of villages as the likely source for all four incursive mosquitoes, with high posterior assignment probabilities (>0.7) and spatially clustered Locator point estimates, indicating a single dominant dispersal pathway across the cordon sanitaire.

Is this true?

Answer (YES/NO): NO